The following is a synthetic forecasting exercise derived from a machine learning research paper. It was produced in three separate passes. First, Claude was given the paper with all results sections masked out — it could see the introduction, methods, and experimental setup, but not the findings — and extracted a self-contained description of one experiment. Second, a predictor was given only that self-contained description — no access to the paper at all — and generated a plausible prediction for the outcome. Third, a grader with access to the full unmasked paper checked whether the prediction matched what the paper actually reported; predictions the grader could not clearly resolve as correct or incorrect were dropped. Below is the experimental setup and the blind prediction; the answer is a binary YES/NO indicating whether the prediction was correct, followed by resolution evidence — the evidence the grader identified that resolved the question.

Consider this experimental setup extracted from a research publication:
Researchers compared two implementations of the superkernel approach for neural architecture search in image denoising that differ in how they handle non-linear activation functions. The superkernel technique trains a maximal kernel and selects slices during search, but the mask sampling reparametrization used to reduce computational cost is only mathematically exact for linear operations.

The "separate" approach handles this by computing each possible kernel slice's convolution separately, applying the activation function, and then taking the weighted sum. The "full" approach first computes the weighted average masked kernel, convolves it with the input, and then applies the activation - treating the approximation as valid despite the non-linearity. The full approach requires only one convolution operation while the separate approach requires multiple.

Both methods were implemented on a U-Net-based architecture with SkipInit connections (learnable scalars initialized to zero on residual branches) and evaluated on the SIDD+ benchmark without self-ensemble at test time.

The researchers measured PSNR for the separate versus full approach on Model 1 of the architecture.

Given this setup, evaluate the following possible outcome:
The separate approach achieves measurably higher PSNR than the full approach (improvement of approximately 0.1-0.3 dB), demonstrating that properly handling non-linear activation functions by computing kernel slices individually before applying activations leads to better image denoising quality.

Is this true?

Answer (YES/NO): NO